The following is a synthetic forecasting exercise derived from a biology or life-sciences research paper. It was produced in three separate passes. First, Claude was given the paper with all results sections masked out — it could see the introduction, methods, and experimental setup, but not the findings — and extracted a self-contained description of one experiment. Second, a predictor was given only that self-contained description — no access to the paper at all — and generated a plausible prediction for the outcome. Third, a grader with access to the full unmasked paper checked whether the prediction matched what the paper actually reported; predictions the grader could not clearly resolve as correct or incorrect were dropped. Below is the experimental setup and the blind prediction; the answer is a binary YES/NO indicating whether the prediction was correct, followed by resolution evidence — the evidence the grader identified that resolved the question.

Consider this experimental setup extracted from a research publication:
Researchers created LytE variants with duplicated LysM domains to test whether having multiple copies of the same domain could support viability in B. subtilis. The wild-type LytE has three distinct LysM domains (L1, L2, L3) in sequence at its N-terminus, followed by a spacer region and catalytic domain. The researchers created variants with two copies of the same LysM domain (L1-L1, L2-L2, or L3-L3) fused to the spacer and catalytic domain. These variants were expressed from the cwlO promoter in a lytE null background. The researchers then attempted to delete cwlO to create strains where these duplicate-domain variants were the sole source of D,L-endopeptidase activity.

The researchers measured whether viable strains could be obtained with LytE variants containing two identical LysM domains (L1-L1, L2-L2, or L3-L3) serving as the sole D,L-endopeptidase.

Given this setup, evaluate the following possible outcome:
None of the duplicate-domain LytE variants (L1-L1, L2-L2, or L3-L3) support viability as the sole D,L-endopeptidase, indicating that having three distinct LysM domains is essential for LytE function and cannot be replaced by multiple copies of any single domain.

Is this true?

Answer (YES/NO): NO